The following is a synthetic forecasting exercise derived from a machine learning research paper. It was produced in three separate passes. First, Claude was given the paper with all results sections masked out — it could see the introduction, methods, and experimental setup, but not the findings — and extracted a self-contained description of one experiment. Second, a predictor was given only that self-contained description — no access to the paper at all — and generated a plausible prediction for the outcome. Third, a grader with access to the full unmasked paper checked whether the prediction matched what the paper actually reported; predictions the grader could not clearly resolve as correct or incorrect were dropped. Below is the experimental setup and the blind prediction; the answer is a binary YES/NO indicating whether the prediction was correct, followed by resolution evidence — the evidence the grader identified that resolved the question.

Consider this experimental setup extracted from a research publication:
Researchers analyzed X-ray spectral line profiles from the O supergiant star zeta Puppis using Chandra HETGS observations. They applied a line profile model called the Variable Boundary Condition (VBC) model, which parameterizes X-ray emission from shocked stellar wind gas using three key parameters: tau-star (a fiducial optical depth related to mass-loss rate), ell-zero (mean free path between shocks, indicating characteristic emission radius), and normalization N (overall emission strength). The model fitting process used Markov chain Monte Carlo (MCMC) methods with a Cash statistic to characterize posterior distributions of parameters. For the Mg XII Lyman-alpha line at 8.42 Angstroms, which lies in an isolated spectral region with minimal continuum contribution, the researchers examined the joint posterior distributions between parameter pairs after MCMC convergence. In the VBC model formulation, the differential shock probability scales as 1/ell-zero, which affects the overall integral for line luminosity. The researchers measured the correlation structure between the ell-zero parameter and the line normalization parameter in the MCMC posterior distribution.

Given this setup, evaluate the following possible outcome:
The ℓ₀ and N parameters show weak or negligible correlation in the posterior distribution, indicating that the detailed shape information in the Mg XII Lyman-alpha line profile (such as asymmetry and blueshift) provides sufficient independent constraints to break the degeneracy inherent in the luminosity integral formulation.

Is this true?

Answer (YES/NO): NO